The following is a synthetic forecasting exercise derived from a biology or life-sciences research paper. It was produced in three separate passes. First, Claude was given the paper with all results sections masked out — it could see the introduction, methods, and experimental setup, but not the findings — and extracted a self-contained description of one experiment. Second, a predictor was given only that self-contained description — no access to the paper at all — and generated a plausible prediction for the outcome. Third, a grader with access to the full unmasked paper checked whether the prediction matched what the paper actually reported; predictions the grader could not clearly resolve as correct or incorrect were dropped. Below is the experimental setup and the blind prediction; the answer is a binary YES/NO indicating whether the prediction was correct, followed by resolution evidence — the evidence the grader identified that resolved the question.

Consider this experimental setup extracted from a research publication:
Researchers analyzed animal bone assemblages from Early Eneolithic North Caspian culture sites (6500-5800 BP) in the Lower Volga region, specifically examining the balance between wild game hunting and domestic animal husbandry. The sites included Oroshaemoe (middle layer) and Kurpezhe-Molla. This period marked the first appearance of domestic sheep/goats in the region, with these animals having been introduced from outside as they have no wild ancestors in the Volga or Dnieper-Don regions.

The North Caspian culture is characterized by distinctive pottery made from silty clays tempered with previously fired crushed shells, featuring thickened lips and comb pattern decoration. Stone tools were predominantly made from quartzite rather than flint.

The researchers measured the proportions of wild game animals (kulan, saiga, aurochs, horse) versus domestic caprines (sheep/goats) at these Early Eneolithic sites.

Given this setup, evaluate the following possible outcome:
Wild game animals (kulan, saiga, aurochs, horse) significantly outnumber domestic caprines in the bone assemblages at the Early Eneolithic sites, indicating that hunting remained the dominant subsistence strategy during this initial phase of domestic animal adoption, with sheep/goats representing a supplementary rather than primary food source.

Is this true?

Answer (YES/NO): YES